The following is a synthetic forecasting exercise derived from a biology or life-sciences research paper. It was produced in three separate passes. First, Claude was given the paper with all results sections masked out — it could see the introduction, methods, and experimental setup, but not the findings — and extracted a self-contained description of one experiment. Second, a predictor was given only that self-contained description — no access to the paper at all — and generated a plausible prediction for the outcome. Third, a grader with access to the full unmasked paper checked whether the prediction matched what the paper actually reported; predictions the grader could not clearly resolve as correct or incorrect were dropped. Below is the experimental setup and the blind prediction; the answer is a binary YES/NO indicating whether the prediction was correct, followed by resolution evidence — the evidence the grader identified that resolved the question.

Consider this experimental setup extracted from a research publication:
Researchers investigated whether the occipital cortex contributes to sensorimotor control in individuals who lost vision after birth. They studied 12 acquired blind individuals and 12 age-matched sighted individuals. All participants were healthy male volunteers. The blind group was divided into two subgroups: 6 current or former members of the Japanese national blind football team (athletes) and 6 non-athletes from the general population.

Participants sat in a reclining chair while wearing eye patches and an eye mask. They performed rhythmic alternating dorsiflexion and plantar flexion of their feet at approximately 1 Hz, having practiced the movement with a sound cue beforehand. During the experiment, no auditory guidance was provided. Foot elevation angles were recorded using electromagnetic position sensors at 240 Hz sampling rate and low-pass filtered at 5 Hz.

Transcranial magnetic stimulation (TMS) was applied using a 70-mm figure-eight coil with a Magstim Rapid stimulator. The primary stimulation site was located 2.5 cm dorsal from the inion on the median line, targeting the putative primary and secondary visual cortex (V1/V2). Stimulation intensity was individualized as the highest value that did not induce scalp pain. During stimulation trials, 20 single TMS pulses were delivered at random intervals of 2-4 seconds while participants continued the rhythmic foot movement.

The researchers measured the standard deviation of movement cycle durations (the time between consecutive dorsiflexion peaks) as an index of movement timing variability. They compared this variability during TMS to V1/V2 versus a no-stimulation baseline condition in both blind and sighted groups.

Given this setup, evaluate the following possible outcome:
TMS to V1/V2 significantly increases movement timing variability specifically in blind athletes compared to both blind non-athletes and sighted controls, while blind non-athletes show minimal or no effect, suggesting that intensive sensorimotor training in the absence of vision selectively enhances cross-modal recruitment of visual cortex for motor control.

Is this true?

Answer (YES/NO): NO